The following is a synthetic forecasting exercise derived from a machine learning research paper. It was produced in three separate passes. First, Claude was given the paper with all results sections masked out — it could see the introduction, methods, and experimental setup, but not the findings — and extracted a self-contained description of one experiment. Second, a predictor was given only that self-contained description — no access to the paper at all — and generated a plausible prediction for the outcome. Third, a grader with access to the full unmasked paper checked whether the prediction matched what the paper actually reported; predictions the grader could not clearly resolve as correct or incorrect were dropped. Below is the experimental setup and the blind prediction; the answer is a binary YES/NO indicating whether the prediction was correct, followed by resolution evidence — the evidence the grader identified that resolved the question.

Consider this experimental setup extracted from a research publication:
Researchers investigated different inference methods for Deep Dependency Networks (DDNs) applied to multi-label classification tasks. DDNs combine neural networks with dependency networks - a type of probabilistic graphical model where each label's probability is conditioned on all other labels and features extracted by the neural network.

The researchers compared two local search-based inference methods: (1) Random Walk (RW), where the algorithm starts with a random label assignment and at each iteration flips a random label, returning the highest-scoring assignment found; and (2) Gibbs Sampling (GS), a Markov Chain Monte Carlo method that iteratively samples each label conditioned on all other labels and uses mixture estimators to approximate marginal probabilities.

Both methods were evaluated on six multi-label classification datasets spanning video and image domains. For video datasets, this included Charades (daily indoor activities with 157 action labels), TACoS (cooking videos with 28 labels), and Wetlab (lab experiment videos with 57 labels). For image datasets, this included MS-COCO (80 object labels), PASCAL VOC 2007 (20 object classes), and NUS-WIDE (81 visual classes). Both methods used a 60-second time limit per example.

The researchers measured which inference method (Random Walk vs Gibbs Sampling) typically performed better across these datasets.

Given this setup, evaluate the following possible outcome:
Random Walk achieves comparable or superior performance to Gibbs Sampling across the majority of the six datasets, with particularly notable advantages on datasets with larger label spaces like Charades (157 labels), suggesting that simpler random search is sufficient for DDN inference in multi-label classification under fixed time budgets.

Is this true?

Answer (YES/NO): NO